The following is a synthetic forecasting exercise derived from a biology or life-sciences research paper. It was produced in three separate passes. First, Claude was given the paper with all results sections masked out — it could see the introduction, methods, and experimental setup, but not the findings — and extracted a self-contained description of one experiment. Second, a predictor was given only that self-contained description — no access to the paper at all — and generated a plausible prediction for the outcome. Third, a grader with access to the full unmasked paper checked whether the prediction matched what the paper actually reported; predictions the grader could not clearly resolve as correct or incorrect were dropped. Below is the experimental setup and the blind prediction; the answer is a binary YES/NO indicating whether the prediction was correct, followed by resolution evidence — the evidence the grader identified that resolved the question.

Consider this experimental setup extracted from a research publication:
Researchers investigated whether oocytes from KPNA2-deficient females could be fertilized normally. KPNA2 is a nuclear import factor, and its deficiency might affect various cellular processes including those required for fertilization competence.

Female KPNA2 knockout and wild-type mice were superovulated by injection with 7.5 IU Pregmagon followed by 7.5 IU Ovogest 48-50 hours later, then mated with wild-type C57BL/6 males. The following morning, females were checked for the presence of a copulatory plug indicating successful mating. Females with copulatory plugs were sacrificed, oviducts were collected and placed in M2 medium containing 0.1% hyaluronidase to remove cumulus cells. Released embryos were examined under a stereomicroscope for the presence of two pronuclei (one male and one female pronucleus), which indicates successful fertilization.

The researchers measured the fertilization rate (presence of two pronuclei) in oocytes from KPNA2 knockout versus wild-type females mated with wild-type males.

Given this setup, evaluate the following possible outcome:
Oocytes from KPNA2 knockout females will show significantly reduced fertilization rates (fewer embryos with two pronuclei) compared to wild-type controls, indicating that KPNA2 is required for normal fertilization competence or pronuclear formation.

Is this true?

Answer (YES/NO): NO